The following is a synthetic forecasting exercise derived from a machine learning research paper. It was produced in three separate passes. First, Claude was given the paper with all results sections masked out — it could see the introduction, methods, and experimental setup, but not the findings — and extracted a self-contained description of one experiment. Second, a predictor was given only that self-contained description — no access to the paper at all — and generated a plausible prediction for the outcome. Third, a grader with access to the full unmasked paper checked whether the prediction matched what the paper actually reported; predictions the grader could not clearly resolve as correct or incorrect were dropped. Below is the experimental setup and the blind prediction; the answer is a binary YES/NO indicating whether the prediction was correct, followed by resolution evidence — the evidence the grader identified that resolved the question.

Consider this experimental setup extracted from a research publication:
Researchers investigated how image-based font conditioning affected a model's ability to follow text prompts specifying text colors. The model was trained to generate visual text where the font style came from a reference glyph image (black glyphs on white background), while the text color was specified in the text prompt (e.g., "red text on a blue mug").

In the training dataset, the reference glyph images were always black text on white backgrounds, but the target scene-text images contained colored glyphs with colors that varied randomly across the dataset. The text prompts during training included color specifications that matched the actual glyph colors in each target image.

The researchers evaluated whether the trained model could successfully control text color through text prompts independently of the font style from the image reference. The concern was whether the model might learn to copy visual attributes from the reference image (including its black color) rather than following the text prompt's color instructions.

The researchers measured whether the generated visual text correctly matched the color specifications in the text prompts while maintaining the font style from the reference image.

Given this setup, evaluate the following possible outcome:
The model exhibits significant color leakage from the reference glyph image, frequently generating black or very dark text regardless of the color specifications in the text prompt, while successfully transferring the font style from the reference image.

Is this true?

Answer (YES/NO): NO